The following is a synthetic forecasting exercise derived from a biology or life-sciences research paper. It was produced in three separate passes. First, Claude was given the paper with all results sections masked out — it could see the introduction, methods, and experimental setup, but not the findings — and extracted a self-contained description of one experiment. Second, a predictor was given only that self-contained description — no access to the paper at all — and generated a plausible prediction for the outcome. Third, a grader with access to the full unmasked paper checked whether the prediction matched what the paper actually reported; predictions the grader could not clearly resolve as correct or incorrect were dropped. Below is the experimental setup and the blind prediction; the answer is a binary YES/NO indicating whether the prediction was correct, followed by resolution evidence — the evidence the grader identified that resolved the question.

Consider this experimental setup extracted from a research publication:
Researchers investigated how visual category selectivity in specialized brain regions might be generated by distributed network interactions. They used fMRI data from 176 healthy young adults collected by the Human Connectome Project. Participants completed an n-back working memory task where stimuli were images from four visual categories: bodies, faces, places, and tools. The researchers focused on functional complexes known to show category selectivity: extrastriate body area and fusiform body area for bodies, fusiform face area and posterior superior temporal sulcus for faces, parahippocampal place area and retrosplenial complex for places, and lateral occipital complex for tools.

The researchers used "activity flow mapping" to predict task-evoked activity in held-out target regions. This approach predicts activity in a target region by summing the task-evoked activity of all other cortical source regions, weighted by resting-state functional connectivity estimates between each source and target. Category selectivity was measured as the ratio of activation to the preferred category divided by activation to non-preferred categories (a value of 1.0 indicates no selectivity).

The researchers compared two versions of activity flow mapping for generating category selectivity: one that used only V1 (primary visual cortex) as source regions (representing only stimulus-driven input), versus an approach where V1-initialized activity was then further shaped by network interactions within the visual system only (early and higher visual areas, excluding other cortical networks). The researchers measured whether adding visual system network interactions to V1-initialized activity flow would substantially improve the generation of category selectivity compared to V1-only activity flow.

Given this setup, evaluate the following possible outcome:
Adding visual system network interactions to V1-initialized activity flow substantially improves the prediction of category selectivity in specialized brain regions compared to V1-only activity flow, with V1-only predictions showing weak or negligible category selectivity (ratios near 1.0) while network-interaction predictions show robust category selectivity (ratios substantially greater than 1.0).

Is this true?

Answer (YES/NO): NO